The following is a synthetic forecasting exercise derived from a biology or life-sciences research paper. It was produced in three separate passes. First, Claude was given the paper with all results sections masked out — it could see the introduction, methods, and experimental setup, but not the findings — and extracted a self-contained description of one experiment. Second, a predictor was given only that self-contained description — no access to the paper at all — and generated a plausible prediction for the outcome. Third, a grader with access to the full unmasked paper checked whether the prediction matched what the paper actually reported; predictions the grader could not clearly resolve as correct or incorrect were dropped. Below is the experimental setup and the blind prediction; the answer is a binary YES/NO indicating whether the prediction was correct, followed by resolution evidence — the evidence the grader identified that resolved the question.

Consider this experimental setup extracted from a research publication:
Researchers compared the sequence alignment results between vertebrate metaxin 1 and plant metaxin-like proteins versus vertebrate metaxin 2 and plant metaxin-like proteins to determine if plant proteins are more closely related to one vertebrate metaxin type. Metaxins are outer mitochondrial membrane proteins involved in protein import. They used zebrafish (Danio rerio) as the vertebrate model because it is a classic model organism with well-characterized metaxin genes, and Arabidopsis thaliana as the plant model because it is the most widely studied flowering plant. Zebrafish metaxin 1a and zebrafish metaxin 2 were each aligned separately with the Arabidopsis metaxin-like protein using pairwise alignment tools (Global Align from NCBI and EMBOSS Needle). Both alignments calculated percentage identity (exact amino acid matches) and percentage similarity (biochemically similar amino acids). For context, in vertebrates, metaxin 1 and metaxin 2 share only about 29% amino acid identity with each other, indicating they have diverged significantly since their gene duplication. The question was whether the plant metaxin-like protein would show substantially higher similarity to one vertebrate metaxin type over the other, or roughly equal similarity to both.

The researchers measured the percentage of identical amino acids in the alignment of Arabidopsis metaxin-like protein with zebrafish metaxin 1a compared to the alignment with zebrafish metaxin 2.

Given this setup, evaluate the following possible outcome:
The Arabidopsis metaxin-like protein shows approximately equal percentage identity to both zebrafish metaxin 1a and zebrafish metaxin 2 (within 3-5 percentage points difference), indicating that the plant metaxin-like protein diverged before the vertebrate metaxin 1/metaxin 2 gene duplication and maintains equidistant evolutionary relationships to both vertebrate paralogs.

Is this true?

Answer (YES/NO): YES